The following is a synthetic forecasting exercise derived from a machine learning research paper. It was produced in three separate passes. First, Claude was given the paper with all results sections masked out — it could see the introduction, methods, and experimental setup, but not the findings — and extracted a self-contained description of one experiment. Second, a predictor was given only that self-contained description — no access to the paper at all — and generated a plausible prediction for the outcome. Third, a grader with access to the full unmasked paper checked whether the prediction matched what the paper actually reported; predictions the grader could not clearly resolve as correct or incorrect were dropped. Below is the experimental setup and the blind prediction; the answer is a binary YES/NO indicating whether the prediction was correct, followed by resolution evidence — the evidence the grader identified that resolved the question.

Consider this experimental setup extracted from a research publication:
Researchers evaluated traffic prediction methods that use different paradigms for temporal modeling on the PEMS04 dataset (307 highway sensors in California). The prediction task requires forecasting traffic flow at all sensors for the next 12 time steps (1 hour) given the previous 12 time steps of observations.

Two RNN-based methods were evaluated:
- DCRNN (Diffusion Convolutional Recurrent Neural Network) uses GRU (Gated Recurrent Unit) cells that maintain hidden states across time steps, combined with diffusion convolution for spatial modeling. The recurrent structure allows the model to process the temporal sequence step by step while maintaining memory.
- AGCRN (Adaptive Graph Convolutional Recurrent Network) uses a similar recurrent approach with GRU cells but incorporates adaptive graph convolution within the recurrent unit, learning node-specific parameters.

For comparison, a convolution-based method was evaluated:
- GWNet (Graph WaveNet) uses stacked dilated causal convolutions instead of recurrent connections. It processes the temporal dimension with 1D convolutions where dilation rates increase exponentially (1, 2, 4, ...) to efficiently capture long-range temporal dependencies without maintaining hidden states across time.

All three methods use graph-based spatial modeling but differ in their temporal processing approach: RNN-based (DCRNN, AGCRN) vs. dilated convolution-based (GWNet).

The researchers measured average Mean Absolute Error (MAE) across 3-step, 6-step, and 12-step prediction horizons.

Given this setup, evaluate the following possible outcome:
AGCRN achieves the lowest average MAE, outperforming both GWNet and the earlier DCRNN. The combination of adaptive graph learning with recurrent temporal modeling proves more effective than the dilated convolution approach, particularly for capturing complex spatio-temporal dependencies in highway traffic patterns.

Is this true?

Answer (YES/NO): NO